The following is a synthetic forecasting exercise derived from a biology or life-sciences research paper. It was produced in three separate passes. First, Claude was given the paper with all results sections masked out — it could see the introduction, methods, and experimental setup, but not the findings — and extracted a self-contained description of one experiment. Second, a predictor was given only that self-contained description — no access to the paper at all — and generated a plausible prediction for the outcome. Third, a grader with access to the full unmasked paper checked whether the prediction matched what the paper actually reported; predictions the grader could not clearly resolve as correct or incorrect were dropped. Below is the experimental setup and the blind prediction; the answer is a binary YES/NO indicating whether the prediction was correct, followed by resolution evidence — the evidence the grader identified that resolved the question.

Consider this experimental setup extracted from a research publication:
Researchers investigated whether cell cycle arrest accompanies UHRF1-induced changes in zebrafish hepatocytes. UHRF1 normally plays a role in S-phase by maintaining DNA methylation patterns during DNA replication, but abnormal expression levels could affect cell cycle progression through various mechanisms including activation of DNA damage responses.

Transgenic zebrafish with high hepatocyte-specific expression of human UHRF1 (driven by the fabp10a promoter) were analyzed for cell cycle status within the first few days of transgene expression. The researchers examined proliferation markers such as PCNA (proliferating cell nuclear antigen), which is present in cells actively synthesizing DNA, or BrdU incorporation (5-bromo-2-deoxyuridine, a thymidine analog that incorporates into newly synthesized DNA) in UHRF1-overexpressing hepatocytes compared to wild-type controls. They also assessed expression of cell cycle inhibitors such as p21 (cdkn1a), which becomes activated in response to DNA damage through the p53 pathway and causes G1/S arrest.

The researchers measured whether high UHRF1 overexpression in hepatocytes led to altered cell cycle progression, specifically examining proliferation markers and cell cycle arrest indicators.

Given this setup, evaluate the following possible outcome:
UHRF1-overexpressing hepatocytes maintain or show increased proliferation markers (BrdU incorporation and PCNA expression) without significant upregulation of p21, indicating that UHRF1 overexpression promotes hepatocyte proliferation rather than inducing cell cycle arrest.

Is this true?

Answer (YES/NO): NO